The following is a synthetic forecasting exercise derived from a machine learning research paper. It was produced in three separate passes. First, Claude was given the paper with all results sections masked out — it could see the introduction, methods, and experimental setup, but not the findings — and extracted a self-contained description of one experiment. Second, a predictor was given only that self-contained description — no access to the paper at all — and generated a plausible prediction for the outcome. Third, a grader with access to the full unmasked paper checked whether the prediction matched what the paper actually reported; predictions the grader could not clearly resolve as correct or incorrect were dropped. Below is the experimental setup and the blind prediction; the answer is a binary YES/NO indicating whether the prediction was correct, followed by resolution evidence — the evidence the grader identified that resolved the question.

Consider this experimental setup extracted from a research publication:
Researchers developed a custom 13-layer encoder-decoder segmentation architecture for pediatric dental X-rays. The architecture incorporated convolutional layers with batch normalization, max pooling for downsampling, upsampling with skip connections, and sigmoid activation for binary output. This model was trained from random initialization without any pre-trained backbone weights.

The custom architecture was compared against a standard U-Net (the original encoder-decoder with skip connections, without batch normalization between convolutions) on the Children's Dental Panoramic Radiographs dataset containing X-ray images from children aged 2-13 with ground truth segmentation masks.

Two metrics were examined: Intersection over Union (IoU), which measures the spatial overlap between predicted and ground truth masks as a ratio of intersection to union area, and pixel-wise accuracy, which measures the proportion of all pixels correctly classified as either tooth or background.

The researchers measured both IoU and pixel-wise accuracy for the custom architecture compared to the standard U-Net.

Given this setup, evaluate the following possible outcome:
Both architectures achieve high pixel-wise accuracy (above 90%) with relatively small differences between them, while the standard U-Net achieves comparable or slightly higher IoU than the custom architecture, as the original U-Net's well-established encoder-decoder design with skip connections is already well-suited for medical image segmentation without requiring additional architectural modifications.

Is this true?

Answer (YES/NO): NO